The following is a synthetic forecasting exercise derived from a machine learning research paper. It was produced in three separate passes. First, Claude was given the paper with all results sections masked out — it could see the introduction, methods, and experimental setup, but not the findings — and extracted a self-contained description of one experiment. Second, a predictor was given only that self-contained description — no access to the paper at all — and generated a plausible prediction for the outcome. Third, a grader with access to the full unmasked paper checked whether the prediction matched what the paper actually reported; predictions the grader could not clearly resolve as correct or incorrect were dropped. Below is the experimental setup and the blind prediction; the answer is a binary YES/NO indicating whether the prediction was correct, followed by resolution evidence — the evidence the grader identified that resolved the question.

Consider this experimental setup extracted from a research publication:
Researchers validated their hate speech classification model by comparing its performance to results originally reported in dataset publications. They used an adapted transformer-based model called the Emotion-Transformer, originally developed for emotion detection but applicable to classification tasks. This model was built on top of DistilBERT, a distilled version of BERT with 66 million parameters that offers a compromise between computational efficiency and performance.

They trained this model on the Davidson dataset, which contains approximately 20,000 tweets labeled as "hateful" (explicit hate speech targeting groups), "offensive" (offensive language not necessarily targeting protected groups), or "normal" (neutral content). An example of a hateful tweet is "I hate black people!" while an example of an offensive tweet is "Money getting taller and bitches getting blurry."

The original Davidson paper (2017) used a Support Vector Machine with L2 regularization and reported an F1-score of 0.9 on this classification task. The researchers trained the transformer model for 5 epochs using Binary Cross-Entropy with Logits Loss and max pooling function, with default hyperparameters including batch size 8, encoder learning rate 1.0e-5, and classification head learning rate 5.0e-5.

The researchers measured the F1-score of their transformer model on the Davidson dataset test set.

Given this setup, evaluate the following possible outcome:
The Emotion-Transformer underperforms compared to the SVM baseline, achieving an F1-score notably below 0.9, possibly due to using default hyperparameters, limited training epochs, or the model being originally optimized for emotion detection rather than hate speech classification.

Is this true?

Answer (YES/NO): NO